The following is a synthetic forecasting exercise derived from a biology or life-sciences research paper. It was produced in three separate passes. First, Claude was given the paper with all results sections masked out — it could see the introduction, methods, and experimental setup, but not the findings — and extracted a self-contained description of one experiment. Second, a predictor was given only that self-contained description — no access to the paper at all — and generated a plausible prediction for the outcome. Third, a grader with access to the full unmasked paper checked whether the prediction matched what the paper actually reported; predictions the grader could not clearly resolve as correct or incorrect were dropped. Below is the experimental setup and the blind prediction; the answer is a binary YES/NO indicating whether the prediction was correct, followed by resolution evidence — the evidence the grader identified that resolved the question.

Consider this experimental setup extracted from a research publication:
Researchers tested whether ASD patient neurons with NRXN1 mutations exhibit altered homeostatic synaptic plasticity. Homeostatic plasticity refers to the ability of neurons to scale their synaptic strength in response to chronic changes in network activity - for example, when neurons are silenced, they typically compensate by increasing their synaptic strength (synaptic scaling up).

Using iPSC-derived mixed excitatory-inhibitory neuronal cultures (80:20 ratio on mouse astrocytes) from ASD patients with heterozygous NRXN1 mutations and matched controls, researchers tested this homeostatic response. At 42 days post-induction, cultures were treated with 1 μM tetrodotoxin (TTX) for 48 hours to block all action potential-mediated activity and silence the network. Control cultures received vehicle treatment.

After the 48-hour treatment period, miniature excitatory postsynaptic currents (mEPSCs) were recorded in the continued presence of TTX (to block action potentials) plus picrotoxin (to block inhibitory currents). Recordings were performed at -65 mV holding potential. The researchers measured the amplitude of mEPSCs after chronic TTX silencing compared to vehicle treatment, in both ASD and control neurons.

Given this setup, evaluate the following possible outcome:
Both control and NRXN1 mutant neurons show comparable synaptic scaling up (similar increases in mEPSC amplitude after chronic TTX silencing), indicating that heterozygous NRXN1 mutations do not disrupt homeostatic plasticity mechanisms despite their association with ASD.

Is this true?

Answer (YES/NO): NO